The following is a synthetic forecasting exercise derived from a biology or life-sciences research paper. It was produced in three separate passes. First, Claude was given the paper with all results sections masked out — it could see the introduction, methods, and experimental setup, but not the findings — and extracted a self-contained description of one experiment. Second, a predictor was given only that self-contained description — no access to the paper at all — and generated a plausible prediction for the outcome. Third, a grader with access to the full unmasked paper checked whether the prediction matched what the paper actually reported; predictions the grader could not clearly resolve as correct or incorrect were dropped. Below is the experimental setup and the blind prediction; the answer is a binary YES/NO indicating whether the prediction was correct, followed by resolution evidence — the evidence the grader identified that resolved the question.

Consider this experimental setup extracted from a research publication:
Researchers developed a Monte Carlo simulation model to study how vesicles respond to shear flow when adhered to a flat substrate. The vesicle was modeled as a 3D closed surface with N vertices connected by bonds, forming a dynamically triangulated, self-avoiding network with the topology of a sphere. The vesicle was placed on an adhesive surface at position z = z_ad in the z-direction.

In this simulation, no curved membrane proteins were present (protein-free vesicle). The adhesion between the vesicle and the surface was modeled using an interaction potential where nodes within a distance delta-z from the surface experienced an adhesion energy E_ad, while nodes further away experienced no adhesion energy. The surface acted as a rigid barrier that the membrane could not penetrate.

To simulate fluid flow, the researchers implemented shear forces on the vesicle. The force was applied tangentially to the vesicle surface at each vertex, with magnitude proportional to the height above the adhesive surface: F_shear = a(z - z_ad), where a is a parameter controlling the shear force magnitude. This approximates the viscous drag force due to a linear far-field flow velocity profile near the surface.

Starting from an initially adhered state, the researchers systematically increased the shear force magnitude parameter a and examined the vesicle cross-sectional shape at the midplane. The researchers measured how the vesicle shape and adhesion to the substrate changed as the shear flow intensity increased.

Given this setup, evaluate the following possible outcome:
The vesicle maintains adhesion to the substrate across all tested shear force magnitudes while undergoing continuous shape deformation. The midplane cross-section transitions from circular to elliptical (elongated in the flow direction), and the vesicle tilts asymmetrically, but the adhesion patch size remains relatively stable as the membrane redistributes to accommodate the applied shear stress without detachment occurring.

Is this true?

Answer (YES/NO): NO